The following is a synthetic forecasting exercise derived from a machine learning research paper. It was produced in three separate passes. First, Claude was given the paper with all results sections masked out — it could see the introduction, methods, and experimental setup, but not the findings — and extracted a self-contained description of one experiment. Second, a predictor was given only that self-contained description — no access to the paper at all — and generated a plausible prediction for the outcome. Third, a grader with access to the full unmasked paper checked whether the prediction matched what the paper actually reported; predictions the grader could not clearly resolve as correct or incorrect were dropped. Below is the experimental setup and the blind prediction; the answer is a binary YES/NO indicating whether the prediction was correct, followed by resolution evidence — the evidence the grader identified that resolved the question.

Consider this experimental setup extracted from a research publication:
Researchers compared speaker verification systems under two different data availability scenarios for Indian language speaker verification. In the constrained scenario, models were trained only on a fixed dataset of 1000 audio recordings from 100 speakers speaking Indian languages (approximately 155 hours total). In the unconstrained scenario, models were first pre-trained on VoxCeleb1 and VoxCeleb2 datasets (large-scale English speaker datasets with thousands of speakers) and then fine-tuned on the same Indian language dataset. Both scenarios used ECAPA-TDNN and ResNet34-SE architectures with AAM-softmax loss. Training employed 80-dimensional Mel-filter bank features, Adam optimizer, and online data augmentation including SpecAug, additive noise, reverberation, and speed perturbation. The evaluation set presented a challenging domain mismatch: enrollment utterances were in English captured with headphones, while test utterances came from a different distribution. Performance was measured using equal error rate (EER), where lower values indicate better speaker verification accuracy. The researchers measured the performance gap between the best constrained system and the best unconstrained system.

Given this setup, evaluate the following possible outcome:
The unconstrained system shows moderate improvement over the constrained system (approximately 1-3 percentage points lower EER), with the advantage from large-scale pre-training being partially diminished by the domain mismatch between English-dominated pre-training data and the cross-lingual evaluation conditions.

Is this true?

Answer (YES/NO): NO